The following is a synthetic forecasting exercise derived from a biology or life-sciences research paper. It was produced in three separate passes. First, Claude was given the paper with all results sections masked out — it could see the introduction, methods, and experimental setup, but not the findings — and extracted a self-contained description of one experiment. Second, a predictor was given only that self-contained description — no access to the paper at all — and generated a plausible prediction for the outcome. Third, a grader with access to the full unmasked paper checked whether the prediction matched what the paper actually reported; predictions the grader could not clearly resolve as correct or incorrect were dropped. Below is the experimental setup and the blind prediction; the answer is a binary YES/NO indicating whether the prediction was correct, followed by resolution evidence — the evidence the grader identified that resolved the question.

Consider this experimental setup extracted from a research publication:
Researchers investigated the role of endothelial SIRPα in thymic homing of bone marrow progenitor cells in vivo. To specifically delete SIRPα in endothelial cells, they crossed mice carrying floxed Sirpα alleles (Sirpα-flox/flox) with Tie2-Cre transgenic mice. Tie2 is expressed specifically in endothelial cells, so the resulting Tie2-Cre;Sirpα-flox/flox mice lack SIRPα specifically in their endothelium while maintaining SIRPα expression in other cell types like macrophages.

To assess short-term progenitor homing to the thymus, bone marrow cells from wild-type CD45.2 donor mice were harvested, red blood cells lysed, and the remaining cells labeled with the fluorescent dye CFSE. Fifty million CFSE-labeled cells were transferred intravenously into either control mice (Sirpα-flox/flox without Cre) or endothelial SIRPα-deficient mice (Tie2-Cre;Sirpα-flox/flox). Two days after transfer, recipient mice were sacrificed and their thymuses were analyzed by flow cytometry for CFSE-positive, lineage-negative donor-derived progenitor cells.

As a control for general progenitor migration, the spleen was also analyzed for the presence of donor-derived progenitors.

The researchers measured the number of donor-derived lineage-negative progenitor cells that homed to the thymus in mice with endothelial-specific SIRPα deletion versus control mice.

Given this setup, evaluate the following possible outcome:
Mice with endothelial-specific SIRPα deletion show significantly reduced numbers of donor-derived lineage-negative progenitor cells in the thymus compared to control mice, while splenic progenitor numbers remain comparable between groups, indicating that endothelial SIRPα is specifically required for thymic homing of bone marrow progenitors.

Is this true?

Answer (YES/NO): YES